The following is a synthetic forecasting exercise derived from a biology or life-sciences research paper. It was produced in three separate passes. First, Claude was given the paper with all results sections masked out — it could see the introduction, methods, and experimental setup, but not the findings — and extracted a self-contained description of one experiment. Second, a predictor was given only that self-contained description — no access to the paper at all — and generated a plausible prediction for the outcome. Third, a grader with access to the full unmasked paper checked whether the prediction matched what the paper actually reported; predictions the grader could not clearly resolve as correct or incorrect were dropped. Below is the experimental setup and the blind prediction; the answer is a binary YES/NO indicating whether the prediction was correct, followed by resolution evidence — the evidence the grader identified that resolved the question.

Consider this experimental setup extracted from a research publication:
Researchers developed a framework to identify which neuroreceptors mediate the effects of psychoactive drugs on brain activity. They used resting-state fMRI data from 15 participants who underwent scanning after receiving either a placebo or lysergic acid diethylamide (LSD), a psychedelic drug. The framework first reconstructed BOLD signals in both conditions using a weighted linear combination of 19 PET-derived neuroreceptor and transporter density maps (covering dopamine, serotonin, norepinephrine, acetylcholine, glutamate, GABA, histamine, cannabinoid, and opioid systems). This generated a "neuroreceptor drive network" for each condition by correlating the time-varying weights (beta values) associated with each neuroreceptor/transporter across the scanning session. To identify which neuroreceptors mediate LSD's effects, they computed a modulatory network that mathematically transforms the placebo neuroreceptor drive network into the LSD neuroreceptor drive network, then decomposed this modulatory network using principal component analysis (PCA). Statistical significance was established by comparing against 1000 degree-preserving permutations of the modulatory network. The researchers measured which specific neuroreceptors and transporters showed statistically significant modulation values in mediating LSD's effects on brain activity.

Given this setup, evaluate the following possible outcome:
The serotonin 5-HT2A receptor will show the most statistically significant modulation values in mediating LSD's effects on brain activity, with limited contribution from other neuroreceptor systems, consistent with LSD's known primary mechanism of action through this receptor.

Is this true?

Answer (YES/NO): NO